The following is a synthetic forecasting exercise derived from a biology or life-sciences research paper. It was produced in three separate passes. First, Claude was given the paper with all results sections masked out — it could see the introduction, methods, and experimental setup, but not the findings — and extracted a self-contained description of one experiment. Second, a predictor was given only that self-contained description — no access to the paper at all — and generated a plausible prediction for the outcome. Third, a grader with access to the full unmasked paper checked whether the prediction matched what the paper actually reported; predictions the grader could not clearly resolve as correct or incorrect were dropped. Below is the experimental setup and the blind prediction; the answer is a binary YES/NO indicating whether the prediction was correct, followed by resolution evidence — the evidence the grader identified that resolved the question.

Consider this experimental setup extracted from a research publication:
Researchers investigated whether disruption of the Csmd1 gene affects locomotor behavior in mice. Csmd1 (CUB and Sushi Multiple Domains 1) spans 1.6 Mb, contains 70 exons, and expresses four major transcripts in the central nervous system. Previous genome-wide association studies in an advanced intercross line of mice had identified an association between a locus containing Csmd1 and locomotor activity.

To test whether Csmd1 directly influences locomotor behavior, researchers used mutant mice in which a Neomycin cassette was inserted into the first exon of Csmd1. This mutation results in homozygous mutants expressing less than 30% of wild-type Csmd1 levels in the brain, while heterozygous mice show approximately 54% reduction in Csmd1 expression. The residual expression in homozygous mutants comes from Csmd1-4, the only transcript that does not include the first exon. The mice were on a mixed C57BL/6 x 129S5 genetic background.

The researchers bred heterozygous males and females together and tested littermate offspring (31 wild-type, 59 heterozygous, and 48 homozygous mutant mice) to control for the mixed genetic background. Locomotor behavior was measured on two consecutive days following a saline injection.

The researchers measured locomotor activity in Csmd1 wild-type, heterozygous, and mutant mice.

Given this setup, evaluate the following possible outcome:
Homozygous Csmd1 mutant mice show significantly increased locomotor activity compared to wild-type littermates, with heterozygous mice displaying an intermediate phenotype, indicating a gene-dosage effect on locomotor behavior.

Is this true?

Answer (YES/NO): NO